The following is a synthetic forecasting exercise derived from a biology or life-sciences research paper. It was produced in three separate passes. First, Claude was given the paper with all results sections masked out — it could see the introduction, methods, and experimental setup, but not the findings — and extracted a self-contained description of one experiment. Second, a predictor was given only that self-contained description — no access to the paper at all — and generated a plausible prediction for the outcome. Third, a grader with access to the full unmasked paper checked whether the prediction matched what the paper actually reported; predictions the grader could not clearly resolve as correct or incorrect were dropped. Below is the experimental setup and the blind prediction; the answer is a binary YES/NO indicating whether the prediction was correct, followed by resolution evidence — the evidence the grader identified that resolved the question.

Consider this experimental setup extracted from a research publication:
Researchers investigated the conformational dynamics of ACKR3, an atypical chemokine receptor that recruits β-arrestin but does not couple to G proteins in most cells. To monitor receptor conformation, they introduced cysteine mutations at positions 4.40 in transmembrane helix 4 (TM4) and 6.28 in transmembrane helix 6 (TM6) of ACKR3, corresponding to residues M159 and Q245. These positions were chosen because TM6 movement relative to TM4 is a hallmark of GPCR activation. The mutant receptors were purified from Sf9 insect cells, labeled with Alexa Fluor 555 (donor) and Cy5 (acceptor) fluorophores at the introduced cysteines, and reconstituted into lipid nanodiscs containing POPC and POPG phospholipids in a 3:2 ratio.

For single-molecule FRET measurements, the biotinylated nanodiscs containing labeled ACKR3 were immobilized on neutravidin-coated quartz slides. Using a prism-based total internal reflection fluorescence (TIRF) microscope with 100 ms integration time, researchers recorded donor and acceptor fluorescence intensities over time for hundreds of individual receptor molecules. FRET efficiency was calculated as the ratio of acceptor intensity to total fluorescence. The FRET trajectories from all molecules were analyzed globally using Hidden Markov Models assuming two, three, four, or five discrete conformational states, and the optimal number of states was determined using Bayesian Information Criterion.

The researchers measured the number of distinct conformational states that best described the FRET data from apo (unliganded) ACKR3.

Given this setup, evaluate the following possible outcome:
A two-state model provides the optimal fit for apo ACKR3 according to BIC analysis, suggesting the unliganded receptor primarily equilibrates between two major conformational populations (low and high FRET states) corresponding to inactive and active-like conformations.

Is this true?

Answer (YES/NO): NO